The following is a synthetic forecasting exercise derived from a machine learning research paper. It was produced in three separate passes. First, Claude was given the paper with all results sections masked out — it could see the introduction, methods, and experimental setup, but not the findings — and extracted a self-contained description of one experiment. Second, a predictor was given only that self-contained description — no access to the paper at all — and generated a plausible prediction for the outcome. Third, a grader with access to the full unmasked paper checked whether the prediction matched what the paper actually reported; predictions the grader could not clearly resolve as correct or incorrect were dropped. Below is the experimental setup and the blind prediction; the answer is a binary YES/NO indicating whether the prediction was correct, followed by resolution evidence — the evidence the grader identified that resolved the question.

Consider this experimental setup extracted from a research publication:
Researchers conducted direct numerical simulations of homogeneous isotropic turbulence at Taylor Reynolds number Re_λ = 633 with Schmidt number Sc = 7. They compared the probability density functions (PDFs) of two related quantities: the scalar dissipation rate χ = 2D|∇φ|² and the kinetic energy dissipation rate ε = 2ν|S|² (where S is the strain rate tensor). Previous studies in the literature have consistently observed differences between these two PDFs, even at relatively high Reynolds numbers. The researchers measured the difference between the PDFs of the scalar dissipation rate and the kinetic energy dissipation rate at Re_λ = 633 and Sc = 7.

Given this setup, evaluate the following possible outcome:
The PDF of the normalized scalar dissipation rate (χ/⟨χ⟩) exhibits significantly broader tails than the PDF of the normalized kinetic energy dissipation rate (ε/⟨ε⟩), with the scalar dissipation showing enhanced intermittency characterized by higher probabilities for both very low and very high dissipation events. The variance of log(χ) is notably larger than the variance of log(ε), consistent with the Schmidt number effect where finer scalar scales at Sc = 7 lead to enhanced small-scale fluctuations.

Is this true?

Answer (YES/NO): NO